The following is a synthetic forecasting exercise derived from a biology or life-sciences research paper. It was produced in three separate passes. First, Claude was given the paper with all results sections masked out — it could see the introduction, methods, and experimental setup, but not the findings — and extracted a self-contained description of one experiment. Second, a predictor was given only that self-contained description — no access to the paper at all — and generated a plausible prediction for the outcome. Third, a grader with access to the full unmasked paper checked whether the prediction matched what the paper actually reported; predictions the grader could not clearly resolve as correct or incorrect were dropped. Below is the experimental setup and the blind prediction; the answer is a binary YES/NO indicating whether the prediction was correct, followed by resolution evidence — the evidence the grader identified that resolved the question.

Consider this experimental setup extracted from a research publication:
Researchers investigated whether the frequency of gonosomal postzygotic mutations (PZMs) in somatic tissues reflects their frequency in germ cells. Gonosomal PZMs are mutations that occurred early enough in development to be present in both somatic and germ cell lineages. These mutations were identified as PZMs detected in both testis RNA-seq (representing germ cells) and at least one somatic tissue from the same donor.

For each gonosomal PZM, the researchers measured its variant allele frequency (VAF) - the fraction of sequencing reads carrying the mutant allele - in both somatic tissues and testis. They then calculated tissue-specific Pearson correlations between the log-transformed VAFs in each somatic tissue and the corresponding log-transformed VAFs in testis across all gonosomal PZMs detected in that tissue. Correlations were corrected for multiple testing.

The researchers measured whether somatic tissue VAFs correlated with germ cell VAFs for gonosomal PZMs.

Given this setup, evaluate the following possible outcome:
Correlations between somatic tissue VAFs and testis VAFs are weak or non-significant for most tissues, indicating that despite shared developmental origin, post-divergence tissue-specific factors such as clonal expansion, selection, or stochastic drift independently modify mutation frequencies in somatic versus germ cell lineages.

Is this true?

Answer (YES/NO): NO